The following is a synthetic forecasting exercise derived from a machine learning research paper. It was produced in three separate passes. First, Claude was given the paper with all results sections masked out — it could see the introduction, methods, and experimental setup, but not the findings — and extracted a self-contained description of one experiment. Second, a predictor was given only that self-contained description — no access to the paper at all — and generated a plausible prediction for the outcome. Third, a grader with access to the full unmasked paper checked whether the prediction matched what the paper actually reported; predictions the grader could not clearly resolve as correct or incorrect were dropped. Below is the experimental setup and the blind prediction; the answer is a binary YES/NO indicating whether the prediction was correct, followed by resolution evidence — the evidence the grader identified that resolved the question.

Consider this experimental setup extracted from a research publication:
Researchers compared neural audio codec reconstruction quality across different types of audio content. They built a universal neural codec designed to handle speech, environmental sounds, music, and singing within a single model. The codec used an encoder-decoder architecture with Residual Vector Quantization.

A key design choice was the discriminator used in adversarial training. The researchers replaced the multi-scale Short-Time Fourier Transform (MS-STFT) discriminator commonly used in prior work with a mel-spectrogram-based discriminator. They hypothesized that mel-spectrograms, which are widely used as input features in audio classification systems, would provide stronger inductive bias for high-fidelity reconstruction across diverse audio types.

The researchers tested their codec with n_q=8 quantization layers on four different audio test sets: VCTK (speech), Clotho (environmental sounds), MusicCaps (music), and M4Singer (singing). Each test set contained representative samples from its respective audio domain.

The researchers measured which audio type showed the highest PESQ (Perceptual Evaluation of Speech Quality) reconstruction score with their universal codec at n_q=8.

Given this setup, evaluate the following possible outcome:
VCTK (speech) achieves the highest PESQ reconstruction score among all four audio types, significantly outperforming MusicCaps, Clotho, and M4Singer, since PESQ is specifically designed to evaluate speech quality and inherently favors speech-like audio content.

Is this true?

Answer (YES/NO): NO